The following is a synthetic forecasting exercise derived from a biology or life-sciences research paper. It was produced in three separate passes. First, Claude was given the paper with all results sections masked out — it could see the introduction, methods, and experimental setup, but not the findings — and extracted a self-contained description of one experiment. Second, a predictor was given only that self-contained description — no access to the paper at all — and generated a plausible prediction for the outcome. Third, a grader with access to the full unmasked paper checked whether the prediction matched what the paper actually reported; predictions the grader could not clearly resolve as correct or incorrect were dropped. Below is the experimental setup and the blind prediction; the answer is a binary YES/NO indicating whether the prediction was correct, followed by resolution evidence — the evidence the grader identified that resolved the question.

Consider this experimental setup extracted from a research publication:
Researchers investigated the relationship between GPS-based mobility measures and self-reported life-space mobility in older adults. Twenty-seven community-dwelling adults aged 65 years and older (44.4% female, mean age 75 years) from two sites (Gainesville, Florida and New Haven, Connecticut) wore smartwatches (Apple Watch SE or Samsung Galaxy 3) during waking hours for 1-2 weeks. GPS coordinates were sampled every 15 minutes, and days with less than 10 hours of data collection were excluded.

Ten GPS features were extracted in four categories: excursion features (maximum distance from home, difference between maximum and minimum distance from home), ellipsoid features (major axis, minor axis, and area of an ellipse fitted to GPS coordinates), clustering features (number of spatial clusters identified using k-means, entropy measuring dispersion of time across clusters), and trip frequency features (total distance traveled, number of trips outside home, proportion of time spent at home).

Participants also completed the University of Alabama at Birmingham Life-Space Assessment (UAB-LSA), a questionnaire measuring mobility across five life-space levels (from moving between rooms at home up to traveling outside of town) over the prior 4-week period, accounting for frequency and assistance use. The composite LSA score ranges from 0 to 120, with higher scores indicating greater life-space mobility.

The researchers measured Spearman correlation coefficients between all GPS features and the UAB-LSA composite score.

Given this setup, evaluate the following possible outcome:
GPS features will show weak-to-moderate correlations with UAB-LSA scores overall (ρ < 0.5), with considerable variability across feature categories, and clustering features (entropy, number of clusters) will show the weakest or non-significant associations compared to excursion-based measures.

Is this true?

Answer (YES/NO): YES